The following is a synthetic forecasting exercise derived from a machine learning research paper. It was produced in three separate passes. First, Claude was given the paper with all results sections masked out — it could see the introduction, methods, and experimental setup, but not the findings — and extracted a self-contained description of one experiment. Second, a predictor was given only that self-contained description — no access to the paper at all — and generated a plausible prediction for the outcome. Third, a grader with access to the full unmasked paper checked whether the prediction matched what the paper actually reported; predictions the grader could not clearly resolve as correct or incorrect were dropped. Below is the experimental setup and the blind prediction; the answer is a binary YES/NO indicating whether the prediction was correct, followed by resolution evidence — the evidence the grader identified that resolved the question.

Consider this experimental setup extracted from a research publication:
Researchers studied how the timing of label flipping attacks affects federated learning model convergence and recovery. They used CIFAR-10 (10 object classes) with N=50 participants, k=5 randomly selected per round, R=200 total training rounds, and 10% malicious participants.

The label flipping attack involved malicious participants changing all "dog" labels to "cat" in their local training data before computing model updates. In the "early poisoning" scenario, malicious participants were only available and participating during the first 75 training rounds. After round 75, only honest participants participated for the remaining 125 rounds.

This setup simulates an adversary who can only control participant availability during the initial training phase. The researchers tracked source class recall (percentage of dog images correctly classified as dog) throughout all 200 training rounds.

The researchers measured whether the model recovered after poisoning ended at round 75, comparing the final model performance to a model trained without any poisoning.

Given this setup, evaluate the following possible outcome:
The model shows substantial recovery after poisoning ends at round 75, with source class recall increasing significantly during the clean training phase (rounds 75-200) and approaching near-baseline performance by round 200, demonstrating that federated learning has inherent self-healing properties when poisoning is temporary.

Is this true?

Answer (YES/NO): YES